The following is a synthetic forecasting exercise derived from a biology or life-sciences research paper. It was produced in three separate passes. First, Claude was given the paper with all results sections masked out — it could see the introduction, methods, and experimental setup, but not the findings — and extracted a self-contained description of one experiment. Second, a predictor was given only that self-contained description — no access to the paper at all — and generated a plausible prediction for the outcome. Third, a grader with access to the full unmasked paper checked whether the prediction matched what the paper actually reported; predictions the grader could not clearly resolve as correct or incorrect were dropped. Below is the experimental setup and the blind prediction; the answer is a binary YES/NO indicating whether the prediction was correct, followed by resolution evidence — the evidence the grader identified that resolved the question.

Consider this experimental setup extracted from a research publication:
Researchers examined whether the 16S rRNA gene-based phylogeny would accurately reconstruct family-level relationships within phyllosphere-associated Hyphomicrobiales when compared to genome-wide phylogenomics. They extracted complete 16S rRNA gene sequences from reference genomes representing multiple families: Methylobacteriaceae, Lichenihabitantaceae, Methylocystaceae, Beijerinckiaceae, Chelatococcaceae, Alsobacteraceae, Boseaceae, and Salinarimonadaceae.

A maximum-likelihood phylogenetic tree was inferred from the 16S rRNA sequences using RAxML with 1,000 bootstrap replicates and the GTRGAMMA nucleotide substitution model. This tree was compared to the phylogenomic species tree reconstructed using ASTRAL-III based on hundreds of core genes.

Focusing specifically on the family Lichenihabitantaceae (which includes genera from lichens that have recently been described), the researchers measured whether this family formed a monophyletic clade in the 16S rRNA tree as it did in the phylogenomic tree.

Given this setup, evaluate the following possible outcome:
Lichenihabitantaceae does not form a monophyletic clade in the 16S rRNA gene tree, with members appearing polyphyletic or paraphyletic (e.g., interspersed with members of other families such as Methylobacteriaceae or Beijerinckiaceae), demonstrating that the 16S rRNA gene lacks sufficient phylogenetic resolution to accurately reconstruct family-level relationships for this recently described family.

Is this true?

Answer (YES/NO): YES